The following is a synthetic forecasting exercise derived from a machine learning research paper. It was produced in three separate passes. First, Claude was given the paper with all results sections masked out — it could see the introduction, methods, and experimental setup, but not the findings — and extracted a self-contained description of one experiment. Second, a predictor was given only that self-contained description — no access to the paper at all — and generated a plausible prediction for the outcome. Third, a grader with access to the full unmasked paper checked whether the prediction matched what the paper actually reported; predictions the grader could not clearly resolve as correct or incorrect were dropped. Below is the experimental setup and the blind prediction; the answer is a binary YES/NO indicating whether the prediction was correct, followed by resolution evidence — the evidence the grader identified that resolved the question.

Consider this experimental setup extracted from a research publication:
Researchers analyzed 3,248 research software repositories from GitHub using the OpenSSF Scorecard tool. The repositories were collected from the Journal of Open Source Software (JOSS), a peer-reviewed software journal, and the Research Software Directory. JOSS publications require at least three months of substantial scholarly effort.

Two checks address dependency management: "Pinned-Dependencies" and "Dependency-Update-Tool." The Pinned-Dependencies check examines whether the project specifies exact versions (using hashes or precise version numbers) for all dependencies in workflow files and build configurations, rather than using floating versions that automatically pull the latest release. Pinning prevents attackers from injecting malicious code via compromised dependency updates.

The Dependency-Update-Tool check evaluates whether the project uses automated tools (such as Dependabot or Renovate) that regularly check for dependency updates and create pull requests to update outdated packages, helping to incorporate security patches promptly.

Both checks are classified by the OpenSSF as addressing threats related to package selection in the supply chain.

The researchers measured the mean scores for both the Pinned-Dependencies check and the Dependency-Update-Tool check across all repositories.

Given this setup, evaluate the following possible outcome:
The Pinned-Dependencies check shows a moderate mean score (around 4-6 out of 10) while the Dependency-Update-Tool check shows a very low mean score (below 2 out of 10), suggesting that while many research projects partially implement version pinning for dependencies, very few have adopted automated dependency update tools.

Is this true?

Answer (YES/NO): NO